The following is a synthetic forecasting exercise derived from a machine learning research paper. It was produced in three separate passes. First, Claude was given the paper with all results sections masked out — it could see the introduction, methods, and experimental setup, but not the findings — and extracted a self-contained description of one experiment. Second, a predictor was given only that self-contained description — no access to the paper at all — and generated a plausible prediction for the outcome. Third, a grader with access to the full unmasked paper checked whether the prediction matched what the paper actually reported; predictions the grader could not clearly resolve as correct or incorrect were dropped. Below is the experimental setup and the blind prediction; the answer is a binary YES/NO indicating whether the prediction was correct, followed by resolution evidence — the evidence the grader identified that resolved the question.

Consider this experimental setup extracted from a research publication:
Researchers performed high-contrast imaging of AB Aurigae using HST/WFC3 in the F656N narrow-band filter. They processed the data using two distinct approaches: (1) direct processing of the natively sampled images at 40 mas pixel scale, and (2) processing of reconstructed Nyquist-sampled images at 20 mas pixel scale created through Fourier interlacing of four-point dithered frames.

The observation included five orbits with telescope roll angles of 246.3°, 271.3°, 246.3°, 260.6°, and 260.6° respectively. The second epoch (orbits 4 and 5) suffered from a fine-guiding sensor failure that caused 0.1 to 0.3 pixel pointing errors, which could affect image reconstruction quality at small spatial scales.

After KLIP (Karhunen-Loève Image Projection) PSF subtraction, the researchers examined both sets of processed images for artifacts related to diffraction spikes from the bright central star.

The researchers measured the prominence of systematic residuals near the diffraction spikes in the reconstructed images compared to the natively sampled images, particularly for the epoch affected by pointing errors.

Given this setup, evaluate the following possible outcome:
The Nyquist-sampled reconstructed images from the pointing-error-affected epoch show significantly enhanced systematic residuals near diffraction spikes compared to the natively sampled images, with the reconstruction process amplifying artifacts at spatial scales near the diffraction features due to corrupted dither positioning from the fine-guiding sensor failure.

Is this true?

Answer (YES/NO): YES